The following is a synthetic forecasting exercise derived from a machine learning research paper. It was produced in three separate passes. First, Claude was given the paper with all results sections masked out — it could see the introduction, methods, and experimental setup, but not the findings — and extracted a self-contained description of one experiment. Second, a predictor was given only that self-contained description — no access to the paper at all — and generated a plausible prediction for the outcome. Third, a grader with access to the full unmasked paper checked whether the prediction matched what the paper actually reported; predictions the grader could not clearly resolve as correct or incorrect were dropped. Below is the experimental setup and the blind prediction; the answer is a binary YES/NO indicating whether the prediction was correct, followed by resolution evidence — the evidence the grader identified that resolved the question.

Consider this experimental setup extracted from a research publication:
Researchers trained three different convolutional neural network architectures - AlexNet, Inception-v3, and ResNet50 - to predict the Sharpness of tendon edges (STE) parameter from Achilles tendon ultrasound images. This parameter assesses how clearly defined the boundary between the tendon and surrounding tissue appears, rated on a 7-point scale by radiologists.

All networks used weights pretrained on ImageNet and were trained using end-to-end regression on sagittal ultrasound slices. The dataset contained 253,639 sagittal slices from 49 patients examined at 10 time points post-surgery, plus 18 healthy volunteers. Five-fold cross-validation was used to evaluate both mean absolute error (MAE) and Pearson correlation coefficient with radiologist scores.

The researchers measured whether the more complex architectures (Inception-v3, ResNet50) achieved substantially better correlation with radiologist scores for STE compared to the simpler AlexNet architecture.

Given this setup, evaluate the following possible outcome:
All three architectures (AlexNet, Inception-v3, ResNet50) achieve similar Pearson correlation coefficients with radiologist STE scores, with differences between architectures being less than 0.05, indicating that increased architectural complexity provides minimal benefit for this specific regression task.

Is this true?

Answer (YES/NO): NO